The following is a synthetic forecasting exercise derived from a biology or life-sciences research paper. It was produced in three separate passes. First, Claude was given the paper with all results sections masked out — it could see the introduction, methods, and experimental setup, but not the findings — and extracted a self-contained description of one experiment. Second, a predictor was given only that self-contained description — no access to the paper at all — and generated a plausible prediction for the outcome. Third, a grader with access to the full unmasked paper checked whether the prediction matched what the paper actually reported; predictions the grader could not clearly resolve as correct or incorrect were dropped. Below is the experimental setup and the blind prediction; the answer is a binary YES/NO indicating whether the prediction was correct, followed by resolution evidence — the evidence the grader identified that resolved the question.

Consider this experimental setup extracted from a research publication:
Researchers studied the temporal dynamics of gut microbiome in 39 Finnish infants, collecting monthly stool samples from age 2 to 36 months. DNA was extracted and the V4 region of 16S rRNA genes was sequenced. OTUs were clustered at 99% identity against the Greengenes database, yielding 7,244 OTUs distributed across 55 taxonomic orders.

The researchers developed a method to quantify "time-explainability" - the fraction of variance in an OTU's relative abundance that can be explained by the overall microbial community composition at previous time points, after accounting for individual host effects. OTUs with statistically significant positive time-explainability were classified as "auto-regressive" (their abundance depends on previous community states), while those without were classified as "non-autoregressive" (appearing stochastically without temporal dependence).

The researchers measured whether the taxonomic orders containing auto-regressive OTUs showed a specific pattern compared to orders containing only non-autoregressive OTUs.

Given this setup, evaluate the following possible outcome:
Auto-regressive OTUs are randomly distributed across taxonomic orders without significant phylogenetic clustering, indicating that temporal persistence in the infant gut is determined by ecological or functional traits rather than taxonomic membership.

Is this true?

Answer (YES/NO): NO